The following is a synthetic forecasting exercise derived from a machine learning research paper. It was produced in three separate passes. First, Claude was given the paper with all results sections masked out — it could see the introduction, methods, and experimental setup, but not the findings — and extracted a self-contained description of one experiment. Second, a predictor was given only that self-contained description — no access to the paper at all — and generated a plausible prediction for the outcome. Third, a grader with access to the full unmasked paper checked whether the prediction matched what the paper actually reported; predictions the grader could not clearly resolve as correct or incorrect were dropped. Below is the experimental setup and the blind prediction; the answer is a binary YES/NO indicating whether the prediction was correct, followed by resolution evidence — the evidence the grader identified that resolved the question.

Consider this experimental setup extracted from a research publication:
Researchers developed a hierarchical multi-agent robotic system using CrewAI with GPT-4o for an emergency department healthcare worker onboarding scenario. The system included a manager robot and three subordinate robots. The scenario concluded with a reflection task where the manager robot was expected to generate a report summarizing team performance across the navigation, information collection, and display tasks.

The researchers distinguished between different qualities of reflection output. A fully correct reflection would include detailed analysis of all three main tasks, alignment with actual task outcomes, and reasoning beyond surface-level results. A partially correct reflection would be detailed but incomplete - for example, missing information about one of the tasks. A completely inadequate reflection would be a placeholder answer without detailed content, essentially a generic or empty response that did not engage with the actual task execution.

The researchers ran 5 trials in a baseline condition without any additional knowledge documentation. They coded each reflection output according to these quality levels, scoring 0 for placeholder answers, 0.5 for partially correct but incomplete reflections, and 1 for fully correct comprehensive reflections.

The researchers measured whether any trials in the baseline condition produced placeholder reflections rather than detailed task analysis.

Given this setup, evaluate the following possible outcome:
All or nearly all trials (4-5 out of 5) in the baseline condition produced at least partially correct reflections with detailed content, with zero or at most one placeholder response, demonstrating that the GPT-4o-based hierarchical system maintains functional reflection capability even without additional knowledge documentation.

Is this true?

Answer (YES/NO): NO